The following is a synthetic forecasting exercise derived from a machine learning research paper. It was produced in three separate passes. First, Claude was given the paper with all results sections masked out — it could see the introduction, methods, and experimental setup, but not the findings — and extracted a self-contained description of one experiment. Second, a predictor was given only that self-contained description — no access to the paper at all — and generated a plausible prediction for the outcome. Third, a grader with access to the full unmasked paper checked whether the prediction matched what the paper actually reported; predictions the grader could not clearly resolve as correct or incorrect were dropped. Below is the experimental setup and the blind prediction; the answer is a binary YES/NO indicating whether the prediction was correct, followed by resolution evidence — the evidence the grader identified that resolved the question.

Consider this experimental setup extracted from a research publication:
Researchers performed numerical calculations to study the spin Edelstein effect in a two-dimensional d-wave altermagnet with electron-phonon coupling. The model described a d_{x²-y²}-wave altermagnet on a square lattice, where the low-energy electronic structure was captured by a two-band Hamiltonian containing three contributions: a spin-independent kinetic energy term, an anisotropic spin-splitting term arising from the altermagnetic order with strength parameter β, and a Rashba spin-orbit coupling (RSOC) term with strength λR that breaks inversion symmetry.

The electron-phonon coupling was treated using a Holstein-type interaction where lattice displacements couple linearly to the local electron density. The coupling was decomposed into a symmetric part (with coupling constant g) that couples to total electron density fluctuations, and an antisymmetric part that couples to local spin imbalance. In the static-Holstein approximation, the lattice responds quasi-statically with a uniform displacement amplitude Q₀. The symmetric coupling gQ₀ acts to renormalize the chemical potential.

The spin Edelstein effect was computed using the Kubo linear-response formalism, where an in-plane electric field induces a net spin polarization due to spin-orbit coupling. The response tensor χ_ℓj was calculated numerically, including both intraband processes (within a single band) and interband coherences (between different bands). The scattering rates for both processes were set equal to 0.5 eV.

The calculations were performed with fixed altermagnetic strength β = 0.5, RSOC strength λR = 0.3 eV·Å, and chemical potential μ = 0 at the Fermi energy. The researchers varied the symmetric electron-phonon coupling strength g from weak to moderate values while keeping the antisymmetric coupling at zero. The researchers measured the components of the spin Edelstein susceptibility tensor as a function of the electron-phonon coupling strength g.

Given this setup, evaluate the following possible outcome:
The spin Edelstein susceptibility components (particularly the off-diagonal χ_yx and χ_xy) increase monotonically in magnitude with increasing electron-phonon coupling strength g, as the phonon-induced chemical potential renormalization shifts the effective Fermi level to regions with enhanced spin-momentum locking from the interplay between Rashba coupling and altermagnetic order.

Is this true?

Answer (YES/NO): NO